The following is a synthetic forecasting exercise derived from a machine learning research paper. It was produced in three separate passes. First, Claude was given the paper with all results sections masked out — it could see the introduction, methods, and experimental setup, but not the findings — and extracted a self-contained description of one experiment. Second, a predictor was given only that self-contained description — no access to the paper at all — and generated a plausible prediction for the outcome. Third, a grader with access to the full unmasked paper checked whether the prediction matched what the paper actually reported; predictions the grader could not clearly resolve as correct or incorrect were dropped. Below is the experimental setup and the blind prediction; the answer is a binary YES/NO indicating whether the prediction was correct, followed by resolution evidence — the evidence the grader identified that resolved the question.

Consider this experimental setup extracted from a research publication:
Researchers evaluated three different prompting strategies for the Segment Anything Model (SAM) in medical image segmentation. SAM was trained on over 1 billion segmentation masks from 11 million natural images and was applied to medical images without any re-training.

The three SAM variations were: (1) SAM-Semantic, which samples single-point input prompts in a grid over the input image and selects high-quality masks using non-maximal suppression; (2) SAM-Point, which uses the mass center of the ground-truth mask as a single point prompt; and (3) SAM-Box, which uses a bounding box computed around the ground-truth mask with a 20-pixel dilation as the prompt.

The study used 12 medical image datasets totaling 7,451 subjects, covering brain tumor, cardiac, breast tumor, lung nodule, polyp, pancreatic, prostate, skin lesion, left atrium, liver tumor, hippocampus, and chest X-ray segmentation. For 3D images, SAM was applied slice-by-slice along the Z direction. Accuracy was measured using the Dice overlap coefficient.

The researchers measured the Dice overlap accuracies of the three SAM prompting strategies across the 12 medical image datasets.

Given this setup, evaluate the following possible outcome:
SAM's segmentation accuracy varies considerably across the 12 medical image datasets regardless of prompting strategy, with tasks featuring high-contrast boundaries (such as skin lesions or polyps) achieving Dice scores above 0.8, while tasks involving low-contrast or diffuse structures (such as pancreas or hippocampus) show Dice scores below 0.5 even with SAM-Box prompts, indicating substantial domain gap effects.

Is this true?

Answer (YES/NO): NO